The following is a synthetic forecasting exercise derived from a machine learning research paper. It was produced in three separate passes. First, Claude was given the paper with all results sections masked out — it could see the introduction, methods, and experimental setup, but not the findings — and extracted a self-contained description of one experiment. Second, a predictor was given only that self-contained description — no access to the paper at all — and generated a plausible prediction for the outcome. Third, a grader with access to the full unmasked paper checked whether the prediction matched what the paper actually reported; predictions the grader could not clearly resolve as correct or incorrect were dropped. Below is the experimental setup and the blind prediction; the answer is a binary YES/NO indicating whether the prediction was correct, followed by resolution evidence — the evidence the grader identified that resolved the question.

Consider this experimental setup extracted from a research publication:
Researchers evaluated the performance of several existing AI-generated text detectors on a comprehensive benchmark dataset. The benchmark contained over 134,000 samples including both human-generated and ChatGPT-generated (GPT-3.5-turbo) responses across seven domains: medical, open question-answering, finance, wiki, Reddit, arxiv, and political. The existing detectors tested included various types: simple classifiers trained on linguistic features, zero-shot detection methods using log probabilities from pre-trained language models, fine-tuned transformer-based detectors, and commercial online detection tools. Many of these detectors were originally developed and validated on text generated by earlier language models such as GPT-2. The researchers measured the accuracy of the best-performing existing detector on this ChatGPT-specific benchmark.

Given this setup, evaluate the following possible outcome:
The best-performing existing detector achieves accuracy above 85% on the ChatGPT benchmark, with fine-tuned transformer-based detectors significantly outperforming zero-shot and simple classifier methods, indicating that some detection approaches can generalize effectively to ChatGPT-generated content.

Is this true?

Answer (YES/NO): NO